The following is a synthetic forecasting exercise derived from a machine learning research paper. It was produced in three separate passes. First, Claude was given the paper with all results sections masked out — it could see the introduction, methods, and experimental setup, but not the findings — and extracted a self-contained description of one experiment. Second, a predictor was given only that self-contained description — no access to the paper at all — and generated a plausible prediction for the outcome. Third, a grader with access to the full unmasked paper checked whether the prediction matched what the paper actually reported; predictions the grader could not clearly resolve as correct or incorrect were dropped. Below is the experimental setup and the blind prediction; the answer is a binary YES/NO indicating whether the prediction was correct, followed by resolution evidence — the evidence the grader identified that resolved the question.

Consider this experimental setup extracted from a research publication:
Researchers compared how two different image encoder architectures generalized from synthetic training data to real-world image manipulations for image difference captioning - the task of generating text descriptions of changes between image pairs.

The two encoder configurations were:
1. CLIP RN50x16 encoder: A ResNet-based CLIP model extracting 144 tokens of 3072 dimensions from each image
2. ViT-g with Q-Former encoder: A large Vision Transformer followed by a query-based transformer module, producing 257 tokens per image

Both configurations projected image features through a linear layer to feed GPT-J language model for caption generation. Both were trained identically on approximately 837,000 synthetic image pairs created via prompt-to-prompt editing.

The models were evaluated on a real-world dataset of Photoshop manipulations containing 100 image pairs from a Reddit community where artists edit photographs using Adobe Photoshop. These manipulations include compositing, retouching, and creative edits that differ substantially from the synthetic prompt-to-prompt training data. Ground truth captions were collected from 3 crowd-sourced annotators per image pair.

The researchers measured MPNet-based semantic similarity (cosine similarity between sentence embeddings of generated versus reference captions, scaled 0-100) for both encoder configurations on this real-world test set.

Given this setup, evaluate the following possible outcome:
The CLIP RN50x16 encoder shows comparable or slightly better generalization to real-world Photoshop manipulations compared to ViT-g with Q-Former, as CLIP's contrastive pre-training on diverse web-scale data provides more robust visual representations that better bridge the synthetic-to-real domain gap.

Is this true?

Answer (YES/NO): NO